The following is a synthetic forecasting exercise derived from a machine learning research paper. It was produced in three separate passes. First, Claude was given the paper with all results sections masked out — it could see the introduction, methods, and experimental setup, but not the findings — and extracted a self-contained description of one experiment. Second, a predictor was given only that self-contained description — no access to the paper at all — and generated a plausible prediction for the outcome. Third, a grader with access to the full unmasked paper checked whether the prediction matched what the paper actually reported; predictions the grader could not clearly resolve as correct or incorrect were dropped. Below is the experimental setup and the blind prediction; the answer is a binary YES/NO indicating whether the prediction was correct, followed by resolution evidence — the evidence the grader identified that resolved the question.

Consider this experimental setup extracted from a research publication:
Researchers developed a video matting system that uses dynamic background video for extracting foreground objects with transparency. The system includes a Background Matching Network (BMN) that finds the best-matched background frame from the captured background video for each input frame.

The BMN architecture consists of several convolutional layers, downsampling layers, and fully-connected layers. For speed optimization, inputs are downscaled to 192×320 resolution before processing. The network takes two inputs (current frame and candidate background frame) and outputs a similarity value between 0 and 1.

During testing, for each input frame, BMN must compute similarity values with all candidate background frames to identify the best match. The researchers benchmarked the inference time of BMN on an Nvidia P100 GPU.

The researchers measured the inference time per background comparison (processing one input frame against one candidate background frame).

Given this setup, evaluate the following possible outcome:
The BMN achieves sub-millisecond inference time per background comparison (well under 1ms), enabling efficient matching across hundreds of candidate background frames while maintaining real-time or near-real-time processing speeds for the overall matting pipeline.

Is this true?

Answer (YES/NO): NO